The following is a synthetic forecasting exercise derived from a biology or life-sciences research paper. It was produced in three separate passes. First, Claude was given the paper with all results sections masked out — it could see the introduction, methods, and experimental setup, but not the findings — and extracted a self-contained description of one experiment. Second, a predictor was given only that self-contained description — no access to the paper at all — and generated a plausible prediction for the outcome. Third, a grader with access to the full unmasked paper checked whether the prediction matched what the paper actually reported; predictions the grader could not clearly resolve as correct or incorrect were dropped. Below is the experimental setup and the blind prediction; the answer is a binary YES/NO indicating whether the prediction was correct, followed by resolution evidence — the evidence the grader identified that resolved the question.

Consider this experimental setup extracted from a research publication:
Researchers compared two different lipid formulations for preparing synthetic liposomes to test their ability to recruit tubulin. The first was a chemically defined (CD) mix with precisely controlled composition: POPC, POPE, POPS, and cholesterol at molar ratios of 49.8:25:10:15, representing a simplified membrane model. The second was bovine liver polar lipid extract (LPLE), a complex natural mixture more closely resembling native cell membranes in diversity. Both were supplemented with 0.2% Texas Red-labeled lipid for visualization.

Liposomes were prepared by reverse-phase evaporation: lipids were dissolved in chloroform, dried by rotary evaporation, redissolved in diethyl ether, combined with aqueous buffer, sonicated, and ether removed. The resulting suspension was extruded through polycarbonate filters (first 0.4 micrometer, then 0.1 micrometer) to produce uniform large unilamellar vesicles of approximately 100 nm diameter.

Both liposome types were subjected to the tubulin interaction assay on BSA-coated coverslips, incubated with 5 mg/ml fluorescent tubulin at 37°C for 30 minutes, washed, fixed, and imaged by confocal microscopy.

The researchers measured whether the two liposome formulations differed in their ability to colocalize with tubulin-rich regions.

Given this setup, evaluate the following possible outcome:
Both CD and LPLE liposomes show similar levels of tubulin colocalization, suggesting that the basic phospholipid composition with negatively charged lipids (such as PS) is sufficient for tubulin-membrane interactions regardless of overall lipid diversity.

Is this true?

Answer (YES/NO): NO